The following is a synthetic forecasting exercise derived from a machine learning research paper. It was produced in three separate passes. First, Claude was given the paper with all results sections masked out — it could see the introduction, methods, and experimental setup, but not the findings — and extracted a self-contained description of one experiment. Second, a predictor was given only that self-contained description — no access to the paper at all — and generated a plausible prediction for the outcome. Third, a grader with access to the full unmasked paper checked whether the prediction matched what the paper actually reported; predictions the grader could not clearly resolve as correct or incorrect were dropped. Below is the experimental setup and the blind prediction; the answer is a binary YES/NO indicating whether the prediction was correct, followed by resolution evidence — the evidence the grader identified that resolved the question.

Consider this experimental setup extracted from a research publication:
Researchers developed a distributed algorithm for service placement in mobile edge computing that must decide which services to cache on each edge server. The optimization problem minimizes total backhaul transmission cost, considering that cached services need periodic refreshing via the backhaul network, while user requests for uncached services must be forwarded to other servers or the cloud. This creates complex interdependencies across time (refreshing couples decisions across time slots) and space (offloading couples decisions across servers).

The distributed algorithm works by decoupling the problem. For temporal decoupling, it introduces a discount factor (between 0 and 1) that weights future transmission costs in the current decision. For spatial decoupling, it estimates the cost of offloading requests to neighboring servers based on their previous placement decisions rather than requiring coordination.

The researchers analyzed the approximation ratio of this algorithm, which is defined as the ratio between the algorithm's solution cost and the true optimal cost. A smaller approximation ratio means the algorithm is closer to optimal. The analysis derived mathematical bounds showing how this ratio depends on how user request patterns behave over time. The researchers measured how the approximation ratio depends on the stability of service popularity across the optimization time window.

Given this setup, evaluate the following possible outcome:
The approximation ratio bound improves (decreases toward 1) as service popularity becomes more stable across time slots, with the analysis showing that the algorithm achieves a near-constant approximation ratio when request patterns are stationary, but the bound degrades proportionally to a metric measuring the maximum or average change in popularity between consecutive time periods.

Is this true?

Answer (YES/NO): NO